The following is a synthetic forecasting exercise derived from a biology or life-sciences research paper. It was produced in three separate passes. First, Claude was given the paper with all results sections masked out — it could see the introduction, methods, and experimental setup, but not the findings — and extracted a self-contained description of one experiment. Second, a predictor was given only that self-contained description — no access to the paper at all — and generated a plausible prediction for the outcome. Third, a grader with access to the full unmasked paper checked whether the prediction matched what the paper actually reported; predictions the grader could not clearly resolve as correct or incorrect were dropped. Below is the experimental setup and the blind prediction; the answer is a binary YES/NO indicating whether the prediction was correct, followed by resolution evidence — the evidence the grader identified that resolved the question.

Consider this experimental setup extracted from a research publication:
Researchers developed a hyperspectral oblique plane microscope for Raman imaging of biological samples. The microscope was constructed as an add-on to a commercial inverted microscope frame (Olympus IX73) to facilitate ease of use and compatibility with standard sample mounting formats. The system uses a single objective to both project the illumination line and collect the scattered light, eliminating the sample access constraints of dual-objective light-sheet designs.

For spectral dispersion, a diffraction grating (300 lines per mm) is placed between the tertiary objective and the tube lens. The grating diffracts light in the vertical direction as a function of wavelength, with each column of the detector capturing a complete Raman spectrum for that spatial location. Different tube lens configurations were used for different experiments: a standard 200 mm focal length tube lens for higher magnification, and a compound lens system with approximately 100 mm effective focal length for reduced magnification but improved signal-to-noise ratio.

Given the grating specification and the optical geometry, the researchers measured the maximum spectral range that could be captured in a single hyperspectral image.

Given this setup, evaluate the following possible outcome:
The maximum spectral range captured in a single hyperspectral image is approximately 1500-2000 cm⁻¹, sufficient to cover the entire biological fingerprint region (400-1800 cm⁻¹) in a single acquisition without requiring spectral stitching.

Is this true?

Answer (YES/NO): NO